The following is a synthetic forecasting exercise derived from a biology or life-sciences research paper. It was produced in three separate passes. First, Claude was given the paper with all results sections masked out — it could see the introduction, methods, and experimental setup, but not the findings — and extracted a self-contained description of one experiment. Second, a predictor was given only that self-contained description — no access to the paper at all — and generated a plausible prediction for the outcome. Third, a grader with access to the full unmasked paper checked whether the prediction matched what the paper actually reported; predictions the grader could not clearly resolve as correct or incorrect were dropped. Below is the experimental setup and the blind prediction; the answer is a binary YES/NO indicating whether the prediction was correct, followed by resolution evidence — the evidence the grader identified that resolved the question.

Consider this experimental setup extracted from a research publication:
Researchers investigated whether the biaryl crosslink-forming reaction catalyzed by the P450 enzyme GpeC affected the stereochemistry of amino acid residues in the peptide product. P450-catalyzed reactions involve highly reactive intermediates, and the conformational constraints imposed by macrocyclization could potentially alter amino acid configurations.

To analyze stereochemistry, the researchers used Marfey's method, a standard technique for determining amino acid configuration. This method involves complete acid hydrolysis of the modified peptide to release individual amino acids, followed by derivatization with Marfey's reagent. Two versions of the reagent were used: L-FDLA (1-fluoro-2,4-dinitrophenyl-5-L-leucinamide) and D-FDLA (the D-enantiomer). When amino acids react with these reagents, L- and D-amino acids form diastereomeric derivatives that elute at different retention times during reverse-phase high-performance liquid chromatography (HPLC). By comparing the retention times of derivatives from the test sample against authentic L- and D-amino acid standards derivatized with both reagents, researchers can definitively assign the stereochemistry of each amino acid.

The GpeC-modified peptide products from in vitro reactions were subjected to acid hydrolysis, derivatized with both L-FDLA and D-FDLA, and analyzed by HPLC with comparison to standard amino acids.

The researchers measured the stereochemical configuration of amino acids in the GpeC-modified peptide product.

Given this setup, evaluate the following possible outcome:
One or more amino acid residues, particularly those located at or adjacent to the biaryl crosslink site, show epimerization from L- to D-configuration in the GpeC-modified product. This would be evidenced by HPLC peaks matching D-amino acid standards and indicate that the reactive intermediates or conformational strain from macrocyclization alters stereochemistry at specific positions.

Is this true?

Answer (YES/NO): NO